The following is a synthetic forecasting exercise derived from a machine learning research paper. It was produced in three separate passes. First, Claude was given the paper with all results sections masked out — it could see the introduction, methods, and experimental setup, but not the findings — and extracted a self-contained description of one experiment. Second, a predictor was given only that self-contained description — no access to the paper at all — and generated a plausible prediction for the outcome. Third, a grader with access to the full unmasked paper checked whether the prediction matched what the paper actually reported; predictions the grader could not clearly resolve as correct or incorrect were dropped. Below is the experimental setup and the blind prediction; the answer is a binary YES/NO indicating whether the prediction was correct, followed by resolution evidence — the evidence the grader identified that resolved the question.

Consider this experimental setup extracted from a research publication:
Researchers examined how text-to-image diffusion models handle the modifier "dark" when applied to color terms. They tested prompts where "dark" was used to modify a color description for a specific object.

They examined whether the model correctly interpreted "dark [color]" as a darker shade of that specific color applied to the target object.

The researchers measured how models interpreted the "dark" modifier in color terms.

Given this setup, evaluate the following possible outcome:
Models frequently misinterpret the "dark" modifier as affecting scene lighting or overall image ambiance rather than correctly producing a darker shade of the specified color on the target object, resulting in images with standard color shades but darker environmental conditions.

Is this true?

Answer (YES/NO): YES